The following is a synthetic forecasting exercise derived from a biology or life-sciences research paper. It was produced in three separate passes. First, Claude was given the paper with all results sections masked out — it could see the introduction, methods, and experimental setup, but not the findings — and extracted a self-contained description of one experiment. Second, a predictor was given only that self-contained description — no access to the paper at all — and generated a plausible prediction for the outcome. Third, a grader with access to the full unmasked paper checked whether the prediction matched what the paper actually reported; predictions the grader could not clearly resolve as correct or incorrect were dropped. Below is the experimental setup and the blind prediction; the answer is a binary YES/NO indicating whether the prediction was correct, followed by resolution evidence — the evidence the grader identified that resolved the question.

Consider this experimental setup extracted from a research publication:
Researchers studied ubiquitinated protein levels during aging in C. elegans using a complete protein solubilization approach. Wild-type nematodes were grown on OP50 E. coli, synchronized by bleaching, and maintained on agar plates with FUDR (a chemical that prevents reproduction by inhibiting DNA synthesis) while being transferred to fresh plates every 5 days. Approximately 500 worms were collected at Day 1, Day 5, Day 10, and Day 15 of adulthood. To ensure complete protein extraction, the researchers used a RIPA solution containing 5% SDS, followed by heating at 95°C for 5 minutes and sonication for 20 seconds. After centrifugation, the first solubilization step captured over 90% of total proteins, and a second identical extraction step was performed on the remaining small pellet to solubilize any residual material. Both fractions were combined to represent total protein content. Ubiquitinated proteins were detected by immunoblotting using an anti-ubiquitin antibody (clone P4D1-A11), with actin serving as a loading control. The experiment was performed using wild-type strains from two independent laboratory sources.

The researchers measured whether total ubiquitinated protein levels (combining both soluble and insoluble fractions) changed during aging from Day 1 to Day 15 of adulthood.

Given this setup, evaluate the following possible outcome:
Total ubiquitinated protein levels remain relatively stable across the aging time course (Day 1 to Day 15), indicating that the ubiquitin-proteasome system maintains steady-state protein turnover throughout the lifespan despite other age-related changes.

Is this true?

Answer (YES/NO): YES